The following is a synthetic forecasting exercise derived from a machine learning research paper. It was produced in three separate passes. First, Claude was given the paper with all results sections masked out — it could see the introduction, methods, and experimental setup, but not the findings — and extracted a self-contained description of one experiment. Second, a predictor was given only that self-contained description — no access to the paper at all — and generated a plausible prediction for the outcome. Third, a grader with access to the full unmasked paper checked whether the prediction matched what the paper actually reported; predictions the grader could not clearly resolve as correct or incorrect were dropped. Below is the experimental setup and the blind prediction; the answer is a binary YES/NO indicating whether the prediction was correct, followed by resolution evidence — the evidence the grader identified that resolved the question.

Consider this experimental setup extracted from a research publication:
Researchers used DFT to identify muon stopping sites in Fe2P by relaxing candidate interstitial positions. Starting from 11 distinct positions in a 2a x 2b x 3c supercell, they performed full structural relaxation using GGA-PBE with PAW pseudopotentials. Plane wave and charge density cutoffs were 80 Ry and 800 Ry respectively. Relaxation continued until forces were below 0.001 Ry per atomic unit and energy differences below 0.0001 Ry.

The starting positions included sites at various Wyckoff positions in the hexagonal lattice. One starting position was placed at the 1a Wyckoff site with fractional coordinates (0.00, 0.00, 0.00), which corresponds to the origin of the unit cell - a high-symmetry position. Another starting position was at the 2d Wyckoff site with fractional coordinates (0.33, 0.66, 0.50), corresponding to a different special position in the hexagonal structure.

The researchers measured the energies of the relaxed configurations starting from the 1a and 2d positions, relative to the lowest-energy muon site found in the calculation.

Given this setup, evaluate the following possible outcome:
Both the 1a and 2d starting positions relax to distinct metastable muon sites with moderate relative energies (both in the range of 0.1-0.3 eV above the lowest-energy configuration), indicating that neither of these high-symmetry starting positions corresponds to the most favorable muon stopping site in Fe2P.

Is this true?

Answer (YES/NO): NO